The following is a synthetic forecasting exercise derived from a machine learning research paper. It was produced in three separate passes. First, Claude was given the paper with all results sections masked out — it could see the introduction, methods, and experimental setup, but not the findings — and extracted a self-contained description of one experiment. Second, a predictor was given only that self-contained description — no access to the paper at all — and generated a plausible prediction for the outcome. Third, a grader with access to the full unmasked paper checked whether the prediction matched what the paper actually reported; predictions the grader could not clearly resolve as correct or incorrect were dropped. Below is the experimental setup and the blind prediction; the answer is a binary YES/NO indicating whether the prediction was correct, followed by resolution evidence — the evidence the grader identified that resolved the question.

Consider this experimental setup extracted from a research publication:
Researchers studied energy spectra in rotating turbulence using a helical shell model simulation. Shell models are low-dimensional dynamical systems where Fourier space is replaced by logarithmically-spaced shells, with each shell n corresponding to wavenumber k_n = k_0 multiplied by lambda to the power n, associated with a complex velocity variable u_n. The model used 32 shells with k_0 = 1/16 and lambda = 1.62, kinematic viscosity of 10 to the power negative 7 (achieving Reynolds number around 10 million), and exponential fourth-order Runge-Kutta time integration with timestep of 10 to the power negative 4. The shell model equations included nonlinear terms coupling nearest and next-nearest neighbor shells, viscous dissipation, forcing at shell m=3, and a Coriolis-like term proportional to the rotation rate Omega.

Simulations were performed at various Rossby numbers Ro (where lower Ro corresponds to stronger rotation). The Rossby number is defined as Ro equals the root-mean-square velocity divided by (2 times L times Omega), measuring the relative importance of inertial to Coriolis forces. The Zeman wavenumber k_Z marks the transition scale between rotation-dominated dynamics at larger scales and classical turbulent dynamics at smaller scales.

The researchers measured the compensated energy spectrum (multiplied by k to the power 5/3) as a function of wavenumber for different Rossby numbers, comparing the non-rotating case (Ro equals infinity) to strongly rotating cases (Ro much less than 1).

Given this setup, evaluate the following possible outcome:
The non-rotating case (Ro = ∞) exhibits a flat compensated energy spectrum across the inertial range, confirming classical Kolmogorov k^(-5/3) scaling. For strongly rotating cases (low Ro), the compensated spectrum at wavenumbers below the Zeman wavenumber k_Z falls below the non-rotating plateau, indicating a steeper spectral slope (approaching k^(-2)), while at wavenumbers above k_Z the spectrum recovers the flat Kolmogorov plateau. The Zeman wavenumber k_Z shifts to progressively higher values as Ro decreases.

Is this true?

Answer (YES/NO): NO